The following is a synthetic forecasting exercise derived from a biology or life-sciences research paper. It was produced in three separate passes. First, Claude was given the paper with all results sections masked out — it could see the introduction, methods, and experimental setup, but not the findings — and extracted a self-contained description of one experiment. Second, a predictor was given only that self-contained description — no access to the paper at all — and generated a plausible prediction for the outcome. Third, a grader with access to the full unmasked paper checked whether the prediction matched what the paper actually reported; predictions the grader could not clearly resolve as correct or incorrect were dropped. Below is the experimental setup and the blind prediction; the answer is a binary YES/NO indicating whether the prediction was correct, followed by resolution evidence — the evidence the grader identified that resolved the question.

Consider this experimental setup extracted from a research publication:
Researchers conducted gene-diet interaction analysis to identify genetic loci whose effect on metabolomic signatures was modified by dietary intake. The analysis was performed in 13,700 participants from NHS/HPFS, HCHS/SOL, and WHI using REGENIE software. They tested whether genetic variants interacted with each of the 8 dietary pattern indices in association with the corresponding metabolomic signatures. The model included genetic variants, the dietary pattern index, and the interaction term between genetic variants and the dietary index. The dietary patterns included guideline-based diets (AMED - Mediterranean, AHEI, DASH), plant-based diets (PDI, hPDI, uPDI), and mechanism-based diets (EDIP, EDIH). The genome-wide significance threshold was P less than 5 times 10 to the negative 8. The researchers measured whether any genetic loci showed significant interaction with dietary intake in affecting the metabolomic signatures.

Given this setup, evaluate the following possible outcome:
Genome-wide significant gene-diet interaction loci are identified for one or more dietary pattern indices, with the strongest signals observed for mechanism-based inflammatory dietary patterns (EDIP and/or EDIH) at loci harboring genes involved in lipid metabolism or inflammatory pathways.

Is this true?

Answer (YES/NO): NO